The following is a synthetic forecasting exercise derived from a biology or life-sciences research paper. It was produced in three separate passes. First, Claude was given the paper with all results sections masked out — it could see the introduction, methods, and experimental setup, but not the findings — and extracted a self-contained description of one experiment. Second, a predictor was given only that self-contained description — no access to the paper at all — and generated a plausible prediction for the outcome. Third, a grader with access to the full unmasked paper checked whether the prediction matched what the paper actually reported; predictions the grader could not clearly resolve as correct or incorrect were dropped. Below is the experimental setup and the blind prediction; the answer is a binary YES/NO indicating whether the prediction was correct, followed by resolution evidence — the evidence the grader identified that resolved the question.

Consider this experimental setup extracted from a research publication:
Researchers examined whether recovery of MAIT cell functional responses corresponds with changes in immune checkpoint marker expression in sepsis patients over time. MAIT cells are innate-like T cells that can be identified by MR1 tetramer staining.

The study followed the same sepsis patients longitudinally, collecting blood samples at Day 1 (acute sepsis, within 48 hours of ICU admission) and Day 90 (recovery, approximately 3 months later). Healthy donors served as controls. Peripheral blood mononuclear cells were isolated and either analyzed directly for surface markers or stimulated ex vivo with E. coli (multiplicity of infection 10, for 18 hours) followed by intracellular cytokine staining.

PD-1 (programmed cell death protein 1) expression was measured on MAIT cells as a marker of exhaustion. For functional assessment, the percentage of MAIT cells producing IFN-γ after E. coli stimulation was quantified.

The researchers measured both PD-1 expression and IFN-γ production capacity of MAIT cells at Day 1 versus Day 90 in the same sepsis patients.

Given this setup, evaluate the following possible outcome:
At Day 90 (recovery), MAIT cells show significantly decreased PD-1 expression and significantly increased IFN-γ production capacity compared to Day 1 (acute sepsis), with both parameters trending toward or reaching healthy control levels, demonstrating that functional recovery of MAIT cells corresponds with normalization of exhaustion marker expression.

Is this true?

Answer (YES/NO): NO